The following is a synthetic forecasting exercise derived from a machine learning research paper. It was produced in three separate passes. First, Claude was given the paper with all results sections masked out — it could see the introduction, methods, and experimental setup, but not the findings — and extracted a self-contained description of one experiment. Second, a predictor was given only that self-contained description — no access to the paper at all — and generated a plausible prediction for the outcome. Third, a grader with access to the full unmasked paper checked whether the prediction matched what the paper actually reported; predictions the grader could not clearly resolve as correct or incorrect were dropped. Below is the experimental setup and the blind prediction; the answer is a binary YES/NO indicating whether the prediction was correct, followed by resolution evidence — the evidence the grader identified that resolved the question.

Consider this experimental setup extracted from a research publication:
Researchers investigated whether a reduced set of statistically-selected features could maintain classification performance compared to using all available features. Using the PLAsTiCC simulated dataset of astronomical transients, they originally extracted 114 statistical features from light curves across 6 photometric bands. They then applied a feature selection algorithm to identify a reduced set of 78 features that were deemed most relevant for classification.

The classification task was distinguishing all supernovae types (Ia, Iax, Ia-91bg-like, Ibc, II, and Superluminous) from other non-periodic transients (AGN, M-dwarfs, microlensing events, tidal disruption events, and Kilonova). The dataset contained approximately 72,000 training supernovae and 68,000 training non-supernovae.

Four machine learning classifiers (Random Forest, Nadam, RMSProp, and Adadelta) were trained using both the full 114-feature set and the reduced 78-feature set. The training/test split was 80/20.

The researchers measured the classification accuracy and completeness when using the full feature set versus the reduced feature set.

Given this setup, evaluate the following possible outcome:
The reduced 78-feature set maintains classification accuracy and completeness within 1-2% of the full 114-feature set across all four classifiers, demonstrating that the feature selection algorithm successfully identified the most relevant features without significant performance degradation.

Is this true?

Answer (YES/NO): YES